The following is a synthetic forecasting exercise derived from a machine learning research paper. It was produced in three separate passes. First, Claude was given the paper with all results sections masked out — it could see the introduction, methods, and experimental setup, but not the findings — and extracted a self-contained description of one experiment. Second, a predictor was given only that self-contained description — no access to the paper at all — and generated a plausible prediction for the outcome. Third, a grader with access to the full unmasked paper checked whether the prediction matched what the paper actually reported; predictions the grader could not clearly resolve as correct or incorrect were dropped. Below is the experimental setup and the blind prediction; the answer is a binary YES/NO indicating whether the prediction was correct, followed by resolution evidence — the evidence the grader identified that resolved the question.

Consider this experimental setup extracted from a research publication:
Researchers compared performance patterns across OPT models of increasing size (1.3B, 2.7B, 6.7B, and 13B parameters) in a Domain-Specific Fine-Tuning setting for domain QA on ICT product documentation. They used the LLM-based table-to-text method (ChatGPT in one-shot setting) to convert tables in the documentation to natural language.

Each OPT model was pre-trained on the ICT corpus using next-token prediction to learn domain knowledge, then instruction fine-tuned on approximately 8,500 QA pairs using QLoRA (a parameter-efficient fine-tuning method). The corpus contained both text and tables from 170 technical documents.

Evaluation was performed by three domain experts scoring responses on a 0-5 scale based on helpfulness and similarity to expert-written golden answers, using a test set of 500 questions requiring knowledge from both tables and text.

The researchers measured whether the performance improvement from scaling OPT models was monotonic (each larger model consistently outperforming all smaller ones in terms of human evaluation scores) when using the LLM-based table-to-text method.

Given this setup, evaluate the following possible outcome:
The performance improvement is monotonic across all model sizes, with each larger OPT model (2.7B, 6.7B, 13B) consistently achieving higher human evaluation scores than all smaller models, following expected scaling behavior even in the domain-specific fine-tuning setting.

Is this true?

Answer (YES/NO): NO